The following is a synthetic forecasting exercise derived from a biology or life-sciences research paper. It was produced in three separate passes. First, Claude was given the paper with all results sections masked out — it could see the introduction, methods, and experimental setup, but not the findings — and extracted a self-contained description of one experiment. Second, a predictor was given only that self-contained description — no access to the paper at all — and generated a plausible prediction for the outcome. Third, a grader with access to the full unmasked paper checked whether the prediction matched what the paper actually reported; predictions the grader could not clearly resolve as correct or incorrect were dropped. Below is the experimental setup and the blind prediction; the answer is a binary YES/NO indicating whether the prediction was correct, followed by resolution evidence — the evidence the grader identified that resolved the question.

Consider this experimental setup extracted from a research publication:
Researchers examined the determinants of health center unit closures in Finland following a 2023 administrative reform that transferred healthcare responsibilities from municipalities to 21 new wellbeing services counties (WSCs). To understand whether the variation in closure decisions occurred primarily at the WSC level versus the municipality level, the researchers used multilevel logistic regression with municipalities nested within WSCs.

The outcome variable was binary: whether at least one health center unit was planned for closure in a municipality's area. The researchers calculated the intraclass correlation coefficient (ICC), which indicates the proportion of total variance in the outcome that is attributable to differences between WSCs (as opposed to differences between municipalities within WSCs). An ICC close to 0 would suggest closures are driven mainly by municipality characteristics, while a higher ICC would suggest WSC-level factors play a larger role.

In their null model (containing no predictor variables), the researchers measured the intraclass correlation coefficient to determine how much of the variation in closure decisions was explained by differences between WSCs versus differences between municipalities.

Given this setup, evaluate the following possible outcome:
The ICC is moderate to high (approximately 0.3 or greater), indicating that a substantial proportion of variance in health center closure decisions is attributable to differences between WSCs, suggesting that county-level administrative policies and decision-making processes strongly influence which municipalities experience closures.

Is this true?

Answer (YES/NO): YES